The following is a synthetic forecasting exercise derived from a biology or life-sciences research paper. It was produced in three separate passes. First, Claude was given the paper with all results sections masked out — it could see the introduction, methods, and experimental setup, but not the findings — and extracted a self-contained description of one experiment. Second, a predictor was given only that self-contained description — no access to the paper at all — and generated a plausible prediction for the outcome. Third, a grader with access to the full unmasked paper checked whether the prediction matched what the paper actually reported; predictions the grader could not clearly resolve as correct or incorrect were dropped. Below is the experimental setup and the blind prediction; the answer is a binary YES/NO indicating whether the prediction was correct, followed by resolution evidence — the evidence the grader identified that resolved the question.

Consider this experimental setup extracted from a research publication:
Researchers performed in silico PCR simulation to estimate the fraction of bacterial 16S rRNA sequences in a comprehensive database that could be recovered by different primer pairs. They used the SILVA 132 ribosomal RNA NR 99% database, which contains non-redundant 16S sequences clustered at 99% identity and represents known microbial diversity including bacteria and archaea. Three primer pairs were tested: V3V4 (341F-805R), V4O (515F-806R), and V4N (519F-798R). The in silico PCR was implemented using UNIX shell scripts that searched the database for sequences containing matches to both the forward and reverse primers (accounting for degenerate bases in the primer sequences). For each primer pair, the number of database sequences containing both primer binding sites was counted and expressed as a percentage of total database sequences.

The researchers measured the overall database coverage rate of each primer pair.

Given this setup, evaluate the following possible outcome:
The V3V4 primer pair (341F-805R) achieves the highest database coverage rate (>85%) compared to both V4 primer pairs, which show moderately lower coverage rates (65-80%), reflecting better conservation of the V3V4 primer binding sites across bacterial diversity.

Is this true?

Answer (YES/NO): NO